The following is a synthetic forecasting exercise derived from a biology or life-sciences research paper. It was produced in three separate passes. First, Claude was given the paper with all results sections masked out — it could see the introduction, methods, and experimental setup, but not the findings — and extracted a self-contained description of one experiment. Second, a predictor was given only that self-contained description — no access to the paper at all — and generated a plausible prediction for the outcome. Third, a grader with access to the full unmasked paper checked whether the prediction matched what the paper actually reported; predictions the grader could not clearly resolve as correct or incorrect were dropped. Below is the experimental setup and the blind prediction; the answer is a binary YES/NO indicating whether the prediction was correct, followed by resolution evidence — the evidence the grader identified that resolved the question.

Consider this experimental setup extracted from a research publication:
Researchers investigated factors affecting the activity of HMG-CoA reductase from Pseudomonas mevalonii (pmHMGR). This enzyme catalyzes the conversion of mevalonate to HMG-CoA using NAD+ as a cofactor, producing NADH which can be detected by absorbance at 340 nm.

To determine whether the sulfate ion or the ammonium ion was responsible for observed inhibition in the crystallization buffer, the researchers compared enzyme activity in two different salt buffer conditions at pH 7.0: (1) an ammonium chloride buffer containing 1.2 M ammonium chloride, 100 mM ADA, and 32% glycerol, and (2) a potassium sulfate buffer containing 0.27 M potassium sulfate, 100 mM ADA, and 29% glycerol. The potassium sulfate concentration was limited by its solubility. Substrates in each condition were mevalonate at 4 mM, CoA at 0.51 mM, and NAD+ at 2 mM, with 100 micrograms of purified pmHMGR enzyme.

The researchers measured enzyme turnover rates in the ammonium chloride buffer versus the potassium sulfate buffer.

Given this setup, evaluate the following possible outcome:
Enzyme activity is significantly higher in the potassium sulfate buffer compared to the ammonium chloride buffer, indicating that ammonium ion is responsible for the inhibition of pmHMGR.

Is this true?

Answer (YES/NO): YES